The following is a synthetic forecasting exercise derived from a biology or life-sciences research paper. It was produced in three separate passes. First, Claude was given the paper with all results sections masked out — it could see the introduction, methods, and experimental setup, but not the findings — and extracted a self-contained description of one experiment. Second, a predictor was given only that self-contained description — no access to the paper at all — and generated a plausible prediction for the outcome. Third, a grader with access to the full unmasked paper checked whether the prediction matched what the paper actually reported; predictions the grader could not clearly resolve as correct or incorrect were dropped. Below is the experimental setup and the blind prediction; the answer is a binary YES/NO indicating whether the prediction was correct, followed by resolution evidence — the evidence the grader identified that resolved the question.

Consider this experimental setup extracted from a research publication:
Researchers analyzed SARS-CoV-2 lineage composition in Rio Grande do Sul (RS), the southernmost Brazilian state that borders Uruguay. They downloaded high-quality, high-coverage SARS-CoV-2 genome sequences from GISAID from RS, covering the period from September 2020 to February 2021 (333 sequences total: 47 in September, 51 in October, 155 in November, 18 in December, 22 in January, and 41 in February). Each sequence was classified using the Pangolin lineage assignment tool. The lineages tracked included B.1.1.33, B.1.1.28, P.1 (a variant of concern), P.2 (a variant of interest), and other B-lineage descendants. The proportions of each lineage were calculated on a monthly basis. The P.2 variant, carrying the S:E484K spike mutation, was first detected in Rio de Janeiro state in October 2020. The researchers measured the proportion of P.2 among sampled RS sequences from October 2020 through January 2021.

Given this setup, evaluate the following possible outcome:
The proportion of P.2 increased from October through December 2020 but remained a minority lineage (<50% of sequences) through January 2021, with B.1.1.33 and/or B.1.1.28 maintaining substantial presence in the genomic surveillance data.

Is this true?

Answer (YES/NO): NO